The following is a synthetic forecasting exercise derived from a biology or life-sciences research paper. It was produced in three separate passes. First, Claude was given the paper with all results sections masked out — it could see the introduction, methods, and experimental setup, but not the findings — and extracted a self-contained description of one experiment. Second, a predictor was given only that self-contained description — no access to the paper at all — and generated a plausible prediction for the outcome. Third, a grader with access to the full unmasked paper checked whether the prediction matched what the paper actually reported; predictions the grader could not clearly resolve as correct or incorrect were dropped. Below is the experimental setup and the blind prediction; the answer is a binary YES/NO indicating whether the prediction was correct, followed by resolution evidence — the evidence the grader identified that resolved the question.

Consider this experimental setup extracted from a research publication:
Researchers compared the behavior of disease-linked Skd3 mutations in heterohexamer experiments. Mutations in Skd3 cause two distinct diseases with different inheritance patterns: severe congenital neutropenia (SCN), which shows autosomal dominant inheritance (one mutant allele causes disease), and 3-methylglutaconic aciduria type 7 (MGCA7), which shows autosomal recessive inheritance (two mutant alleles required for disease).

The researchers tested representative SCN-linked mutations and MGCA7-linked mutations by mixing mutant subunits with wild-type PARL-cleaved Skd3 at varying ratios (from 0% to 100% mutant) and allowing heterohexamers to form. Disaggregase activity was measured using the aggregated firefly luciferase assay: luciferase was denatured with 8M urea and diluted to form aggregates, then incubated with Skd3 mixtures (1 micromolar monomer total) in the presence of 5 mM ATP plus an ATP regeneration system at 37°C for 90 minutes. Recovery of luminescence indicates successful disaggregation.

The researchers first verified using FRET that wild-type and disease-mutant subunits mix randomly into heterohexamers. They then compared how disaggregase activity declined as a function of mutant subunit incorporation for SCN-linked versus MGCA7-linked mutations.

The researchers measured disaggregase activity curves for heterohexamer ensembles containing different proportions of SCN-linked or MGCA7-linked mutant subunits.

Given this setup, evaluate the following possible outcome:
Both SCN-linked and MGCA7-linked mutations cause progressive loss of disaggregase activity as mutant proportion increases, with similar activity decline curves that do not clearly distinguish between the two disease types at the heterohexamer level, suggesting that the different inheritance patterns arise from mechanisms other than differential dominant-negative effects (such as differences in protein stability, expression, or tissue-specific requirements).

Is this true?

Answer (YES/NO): NO